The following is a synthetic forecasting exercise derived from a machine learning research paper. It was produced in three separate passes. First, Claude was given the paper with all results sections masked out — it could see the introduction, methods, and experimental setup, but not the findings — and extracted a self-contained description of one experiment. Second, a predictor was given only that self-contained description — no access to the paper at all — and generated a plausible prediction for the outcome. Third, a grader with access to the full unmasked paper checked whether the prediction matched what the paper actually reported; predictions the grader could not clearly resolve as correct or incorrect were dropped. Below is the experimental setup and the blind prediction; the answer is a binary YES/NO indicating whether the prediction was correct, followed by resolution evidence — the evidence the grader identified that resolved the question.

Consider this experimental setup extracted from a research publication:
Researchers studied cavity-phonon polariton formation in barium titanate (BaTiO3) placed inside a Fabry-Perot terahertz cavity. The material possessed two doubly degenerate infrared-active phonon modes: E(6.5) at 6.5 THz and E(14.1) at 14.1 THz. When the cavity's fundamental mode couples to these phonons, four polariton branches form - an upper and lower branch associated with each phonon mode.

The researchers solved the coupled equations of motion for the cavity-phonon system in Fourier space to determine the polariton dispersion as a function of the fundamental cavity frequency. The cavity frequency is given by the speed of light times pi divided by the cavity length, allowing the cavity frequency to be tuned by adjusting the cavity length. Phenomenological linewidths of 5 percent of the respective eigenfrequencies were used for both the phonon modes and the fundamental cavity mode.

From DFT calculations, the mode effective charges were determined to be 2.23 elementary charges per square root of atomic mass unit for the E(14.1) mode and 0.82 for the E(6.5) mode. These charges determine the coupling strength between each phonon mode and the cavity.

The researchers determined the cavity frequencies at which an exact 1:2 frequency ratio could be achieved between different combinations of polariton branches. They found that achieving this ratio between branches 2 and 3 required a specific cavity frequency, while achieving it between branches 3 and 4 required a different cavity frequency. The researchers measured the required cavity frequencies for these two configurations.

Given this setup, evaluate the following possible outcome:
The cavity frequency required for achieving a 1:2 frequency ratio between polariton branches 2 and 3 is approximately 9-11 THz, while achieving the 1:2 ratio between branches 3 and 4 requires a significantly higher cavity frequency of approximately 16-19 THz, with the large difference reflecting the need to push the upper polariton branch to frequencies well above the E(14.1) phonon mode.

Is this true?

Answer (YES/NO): NO